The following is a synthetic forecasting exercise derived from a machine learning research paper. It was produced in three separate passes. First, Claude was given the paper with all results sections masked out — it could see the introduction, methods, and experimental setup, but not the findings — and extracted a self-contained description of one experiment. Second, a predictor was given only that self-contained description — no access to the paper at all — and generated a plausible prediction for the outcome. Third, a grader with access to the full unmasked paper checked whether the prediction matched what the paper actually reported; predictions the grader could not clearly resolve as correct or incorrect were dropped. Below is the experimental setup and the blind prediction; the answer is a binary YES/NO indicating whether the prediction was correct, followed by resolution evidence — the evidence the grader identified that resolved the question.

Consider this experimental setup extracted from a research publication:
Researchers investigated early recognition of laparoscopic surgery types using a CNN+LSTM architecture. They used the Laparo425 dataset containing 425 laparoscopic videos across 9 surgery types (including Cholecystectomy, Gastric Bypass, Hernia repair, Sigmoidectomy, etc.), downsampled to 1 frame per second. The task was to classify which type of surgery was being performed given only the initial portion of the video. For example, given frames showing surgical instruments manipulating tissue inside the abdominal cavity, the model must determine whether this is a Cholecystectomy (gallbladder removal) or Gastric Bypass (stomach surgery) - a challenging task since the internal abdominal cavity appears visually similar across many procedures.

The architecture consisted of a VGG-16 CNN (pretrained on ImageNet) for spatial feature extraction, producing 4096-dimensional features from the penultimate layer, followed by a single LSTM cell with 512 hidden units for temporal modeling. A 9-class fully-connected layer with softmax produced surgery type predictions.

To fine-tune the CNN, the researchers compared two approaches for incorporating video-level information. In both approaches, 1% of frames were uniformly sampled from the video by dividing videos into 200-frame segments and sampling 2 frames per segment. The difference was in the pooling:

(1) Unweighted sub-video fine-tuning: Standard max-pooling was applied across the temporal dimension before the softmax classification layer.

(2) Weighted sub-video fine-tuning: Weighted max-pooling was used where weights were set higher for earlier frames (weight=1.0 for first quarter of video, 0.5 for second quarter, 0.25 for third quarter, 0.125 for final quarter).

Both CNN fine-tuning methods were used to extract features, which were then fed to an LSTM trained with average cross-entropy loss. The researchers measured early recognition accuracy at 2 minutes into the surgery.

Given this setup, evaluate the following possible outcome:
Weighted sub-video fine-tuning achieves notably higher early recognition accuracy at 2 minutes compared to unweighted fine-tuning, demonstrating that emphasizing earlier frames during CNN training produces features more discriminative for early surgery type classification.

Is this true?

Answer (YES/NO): YES